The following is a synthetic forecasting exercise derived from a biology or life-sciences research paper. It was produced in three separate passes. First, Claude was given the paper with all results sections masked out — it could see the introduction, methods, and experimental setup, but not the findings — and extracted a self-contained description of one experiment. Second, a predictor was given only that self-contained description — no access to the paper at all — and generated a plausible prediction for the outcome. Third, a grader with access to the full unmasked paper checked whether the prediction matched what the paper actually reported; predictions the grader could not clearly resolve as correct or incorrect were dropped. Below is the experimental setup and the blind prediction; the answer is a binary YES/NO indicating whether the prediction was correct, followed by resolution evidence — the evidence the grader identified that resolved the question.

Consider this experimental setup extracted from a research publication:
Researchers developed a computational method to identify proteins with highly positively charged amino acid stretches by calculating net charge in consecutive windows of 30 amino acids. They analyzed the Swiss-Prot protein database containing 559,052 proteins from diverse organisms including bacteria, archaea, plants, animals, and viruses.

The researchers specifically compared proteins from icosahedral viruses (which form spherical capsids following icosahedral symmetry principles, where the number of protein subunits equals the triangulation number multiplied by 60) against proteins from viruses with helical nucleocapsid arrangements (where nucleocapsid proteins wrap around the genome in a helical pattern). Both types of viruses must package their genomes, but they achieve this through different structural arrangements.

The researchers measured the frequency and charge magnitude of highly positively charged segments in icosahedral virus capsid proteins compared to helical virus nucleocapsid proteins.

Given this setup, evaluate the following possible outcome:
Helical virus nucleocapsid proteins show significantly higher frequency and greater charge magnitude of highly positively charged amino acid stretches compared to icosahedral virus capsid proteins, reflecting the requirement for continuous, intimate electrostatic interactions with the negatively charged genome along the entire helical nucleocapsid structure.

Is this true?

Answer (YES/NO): NO